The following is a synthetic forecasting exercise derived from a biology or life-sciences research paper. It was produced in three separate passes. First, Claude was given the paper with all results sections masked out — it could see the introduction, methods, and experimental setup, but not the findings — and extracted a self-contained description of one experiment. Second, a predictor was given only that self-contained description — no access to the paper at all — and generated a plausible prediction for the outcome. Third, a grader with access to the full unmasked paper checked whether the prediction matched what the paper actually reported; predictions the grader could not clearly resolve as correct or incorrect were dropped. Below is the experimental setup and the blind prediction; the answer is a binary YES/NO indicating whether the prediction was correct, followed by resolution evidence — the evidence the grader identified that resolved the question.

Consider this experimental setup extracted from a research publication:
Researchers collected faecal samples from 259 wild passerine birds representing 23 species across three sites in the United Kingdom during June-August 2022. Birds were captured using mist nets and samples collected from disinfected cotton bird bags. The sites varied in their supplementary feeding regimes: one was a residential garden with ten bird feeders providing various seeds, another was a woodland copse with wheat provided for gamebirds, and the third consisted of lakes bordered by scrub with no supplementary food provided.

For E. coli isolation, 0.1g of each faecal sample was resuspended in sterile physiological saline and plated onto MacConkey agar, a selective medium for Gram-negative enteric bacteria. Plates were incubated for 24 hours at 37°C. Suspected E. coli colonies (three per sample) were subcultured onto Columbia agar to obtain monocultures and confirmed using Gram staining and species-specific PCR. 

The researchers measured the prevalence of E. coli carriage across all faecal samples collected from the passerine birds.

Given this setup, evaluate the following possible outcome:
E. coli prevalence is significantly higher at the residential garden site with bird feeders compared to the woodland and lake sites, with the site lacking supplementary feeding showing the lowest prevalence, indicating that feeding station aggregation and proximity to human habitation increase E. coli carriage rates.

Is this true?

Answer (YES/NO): NO